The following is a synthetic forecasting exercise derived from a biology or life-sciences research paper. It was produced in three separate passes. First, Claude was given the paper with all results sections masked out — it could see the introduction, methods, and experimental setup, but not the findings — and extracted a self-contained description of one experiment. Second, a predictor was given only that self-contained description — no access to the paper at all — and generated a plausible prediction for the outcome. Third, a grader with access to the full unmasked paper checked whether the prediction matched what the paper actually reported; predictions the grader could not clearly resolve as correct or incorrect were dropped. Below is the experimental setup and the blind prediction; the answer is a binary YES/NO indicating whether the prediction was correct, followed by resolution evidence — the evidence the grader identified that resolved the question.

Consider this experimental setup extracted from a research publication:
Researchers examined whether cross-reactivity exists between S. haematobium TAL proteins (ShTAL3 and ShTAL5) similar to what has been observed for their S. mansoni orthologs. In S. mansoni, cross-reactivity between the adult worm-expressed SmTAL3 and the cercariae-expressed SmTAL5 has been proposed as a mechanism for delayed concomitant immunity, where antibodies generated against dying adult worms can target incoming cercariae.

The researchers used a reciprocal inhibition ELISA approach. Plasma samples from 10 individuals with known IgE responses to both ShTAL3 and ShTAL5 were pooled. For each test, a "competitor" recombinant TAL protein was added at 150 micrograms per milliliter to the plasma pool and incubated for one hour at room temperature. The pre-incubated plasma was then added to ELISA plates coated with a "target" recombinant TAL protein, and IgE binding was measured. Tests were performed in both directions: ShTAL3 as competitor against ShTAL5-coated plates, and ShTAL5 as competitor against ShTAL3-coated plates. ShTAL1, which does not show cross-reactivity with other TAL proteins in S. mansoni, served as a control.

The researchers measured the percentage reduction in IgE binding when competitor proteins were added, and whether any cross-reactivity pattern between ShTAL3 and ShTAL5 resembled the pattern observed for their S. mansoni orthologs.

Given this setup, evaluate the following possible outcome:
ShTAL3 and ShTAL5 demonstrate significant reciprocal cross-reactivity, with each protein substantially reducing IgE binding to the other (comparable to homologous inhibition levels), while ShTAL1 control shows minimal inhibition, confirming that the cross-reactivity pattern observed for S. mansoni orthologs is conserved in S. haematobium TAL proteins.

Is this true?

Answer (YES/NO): NO